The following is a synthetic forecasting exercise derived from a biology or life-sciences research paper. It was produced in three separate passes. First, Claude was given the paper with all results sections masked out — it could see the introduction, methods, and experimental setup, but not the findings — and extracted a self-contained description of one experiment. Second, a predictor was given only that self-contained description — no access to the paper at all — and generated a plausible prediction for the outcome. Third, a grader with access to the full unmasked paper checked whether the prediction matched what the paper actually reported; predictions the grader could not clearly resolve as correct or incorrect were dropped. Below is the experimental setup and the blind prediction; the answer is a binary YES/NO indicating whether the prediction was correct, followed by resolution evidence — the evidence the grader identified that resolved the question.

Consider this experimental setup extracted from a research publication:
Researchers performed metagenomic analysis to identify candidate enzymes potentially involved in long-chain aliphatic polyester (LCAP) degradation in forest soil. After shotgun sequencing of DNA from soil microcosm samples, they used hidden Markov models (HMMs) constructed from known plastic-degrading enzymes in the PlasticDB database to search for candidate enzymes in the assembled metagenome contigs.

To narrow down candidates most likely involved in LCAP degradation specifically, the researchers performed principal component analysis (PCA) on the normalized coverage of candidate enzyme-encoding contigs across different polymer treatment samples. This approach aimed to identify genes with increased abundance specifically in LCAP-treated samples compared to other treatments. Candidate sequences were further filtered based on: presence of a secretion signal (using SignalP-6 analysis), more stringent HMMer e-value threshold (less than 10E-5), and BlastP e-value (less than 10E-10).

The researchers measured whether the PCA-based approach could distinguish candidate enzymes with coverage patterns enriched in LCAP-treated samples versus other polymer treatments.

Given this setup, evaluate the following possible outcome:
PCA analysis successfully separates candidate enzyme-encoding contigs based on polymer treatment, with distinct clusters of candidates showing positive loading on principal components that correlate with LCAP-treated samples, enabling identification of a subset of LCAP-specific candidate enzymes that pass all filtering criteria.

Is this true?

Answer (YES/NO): YES